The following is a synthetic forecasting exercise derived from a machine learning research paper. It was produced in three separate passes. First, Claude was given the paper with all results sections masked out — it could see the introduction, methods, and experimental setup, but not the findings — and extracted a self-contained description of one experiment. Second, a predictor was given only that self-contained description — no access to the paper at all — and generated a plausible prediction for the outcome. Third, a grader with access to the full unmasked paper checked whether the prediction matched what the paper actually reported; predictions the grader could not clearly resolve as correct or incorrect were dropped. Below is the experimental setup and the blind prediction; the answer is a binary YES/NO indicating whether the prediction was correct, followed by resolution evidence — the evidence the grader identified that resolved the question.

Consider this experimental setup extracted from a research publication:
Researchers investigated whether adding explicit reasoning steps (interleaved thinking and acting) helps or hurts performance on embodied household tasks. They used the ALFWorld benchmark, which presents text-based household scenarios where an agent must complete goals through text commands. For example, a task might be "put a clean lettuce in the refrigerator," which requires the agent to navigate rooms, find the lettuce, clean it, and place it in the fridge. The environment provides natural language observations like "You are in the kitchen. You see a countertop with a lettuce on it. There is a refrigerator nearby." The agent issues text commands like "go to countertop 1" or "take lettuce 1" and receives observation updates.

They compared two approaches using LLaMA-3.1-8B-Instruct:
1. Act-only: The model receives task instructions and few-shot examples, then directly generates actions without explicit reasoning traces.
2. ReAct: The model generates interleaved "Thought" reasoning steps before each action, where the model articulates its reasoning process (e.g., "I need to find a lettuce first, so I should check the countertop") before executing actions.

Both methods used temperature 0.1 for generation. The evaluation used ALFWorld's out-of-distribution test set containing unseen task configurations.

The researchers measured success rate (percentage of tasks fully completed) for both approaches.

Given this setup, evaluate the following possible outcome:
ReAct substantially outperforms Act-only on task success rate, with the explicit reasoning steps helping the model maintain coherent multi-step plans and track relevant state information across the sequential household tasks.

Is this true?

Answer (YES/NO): NO